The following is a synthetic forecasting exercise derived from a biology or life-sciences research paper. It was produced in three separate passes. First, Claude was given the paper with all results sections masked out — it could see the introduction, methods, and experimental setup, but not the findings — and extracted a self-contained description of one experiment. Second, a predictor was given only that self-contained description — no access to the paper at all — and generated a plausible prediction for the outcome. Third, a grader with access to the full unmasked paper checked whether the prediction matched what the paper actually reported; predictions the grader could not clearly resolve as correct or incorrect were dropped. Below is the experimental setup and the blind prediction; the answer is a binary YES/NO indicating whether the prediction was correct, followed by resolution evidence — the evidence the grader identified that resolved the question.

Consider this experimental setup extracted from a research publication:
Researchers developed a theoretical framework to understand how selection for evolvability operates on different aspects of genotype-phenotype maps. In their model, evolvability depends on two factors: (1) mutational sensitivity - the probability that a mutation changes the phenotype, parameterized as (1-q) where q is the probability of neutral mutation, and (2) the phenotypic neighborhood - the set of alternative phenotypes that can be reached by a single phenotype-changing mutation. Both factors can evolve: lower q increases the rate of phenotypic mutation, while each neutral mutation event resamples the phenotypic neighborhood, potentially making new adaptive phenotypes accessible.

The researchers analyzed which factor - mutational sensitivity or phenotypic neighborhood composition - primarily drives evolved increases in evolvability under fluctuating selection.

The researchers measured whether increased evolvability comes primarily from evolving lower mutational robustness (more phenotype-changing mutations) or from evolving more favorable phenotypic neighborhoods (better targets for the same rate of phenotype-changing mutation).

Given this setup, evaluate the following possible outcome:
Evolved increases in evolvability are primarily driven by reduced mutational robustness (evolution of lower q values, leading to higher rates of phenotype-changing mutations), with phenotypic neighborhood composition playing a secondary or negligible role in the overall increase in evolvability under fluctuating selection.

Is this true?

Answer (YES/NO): NO